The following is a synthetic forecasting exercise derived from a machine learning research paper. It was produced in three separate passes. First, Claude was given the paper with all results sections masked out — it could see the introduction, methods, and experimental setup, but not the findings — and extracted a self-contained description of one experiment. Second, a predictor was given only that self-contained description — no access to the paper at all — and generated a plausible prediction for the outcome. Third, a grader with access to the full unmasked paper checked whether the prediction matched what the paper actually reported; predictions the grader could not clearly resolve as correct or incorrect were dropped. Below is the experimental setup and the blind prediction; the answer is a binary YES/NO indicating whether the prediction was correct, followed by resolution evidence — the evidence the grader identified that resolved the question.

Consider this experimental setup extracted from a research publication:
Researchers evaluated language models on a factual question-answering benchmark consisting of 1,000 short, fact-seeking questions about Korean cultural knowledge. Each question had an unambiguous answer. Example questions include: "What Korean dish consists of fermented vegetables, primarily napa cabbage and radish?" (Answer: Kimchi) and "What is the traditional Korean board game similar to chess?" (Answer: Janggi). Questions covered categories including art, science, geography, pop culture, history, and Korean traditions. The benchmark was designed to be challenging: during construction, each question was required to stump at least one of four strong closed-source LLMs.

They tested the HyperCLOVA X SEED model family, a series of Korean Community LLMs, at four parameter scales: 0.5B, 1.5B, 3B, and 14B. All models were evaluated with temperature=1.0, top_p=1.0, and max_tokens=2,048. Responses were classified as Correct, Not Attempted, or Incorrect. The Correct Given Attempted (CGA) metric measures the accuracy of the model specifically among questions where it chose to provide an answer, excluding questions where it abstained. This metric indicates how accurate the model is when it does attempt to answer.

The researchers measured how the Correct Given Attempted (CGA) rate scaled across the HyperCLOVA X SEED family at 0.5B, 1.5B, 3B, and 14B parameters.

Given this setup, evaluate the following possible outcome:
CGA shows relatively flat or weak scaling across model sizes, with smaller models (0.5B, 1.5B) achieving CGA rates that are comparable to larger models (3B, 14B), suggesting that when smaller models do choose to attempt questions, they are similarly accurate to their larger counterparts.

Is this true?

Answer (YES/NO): NO